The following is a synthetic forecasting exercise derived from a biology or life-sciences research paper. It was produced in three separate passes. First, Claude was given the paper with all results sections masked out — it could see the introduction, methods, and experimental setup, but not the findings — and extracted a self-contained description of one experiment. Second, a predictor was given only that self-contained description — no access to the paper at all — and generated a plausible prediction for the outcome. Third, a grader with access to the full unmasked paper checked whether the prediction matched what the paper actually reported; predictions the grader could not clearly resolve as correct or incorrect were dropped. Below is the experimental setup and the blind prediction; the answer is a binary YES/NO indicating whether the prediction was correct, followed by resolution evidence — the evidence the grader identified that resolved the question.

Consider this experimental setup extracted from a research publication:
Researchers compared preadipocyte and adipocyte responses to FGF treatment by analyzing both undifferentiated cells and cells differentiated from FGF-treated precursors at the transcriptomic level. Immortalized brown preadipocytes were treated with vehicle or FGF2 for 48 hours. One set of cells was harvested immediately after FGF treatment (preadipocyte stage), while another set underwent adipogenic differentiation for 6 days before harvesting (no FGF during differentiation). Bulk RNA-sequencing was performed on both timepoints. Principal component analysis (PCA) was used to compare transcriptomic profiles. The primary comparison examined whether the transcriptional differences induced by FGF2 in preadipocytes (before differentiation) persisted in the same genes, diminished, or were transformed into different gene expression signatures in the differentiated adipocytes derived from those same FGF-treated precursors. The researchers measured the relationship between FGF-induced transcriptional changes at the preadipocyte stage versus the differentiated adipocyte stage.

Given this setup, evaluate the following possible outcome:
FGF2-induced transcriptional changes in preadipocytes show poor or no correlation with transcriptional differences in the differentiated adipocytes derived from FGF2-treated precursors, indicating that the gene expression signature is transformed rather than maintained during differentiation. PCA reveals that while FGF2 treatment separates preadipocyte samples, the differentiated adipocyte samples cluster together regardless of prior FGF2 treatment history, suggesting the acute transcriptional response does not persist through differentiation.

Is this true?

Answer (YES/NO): NO